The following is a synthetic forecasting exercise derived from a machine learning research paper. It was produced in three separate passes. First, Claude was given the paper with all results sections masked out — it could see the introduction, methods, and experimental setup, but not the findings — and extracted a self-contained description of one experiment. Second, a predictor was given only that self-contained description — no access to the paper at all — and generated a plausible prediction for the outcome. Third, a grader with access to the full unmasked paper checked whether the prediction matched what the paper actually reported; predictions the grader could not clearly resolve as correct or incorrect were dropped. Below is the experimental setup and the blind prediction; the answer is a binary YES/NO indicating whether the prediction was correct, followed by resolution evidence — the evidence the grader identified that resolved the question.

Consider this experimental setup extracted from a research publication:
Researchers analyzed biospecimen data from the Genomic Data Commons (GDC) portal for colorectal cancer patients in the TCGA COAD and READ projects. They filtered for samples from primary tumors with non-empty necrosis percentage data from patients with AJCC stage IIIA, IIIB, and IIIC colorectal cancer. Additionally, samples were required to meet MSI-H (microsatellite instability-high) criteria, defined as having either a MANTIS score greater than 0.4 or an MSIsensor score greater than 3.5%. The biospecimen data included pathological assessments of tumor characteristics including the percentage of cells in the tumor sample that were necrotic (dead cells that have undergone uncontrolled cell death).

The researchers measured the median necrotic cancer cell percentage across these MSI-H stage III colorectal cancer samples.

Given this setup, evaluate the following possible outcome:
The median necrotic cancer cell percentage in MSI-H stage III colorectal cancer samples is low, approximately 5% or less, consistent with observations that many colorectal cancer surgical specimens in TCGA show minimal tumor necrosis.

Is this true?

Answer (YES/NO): NO